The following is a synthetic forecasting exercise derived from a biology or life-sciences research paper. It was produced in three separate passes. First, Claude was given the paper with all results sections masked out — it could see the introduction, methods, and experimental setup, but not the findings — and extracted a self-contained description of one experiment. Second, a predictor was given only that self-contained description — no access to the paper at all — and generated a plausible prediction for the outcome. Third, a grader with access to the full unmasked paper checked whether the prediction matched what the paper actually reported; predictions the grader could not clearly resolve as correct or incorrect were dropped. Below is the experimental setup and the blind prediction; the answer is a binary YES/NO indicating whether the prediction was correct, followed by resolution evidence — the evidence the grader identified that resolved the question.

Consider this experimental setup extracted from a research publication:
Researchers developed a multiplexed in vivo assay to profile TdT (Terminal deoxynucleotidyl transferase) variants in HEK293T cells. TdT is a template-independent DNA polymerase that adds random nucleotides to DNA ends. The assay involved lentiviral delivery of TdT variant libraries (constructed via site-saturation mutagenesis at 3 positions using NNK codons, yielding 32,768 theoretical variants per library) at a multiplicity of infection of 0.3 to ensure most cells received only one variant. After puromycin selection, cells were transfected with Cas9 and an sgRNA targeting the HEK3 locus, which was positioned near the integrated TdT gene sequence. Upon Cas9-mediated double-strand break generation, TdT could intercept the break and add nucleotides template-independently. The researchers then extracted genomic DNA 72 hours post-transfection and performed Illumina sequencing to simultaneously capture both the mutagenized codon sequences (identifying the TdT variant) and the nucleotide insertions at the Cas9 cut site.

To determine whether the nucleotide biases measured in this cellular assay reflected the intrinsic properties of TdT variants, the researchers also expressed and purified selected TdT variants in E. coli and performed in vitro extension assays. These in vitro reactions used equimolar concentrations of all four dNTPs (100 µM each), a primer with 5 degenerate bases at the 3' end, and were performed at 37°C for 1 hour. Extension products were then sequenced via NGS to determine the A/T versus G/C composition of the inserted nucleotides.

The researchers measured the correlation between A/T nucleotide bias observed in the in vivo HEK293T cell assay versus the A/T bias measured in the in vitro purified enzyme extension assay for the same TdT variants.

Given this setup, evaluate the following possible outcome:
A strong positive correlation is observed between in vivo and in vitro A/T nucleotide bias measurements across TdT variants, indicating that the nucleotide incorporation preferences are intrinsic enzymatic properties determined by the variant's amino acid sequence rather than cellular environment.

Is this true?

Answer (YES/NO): YES